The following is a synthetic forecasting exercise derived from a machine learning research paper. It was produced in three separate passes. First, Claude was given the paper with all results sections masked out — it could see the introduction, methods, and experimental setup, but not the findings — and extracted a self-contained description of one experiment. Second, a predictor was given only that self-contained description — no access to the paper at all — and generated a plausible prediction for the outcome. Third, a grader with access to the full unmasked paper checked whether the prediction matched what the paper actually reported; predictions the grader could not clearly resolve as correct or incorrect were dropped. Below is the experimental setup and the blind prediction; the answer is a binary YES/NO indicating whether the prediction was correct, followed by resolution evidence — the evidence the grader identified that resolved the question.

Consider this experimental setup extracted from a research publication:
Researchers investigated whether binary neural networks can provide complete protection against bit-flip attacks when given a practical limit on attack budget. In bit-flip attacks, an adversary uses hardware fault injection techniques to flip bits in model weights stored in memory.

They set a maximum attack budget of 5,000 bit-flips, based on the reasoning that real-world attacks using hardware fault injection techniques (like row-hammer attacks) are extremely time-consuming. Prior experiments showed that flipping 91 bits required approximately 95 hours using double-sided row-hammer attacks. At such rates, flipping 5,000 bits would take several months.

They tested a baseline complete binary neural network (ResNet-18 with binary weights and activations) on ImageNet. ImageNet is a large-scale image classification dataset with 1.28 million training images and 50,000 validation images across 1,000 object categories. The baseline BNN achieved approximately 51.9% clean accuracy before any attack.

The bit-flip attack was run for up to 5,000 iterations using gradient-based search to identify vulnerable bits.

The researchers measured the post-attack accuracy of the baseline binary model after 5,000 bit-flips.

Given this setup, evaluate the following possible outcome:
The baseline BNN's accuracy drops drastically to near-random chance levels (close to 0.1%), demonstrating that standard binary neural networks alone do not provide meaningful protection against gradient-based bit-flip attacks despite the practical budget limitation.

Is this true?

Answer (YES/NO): NO